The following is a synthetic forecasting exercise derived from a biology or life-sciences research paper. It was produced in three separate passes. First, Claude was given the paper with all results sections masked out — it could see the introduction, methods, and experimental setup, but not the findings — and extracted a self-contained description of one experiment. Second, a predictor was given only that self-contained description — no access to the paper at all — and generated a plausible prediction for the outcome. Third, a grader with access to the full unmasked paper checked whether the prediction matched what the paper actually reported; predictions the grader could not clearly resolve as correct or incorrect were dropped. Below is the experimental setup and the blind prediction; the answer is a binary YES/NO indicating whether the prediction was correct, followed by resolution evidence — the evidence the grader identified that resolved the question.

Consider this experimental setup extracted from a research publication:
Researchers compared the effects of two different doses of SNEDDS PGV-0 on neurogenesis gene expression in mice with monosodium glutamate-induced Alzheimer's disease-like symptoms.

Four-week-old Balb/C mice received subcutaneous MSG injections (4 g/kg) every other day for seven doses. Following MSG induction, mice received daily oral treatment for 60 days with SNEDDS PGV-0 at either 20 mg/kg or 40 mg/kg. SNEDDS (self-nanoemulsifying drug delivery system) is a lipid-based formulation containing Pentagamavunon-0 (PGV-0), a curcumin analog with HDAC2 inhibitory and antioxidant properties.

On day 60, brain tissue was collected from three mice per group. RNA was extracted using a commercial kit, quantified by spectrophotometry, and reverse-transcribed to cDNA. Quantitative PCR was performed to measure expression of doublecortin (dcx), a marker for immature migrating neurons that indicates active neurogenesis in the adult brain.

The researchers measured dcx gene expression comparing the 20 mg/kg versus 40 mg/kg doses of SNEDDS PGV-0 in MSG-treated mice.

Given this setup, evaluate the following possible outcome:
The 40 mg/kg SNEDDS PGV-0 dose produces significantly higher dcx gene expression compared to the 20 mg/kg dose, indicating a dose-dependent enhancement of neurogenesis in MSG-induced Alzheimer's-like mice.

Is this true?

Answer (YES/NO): NO